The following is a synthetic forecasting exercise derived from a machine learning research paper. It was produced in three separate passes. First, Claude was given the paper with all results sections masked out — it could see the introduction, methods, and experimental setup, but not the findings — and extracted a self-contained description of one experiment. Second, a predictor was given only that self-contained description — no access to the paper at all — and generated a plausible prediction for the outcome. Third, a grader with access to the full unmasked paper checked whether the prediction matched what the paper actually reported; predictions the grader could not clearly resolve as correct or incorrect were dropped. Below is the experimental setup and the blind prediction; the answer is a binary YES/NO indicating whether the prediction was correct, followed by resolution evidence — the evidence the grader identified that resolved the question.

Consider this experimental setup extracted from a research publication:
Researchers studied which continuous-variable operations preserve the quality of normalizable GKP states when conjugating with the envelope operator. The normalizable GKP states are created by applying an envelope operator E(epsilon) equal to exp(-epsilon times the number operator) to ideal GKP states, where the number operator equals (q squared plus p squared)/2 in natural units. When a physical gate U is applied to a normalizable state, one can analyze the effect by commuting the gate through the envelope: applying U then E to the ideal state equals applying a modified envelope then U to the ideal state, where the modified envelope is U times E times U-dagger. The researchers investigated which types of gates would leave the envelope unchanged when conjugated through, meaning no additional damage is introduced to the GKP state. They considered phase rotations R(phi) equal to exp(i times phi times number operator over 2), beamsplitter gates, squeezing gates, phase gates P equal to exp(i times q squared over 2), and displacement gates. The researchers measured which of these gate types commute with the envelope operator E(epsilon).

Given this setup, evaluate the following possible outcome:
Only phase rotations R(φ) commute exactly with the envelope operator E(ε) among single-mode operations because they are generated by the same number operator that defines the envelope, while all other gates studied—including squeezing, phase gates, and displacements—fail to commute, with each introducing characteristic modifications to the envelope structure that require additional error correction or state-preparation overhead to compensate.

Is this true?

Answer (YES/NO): YES